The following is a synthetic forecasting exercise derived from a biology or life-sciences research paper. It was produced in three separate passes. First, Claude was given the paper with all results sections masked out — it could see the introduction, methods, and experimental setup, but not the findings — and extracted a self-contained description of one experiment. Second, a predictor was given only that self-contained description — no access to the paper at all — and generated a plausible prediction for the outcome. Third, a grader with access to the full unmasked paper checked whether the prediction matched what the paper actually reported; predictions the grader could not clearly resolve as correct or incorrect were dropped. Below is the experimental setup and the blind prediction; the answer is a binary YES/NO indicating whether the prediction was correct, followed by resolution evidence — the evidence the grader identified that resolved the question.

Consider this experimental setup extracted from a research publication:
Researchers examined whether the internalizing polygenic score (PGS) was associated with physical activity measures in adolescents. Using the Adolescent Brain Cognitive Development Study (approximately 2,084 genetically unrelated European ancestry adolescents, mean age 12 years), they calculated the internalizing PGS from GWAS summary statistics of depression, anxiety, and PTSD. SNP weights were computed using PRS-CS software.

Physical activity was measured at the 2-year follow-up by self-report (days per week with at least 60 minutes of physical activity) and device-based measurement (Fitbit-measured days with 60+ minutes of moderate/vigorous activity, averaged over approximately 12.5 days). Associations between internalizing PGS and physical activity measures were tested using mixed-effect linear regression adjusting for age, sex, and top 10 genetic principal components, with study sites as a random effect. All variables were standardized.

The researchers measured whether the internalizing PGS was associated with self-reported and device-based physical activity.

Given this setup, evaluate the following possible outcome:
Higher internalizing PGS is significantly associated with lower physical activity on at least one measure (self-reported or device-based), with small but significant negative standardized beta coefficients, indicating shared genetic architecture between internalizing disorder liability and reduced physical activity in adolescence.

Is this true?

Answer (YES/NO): NO